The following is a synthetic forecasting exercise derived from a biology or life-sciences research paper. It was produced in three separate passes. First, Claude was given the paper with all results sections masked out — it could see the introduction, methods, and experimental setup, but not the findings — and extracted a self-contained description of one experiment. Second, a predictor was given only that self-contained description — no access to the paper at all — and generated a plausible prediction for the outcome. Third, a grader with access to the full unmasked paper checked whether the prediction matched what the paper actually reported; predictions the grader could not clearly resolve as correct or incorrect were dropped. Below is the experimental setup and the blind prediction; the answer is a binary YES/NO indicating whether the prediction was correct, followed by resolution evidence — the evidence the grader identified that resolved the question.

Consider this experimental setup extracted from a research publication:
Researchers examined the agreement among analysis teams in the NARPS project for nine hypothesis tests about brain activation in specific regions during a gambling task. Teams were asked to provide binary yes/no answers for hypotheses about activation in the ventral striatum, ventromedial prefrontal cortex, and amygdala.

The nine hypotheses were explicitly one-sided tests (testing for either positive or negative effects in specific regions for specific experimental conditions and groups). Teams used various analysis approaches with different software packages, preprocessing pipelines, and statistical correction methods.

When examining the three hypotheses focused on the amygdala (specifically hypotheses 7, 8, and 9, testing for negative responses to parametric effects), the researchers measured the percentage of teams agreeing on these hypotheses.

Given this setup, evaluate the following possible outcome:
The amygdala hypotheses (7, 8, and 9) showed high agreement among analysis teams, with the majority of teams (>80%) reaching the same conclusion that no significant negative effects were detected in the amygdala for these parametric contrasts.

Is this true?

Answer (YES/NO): YES